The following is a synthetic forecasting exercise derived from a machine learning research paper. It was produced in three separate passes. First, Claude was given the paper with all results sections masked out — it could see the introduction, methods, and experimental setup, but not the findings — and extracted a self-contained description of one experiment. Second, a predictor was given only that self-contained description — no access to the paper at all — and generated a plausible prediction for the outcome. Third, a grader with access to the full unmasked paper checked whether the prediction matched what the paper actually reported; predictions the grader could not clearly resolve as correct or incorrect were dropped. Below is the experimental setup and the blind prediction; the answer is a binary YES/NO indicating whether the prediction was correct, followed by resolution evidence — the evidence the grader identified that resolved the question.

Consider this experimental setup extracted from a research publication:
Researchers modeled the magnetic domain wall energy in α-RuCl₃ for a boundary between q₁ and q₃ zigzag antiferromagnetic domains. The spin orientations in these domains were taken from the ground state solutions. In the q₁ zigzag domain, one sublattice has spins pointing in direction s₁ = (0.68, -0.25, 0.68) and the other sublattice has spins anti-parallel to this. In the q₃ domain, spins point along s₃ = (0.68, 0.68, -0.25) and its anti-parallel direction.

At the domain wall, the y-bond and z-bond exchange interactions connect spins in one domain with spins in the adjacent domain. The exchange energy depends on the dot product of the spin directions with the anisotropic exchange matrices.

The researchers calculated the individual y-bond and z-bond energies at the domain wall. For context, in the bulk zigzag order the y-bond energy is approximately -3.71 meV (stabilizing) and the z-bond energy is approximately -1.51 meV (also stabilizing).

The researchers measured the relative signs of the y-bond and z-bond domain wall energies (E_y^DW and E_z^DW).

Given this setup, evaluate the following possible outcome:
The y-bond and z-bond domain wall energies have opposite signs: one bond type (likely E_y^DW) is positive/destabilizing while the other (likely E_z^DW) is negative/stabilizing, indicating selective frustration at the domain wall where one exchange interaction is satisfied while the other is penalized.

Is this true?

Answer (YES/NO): NO